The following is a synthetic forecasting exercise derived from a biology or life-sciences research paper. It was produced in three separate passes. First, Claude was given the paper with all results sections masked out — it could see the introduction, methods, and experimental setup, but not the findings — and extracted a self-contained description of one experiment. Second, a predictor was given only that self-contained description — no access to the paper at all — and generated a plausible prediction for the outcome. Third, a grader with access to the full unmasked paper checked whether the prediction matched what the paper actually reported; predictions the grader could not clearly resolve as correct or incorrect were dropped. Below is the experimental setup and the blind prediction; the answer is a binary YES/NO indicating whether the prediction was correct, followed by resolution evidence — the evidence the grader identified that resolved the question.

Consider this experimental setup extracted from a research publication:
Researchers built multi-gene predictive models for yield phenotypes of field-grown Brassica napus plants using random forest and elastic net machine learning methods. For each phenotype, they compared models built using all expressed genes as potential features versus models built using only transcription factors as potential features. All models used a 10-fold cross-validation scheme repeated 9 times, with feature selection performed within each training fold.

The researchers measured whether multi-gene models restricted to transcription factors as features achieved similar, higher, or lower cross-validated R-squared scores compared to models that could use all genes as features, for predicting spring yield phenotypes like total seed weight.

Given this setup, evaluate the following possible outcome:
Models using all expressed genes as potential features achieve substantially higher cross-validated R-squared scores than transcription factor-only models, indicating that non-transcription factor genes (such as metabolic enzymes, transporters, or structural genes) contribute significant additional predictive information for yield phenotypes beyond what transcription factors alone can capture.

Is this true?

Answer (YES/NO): YES